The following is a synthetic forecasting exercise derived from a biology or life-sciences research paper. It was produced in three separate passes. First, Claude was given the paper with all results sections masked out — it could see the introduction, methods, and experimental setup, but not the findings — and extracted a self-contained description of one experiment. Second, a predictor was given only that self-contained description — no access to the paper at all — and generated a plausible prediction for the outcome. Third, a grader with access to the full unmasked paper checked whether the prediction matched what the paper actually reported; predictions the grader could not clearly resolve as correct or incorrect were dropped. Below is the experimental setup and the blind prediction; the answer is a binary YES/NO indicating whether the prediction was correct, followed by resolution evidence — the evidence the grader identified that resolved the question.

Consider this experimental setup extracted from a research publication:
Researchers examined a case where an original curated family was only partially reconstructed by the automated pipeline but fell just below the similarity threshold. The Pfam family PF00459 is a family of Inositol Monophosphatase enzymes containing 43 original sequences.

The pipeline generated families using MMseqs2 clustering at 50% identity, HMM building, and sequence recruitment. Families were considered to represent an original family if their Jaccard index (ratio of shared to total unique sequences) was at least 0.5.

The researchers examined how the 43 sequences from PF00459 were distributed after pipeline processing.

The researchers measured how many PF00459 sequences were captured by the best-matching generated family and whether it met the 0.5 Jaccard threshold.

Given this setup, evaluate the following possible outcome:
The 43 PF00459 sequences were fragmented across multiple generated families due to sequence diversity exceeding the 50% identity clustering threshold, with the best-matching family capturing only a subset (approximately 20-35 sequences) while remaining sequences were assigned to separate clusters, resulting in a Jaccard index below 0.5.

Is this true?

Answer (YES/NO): NO